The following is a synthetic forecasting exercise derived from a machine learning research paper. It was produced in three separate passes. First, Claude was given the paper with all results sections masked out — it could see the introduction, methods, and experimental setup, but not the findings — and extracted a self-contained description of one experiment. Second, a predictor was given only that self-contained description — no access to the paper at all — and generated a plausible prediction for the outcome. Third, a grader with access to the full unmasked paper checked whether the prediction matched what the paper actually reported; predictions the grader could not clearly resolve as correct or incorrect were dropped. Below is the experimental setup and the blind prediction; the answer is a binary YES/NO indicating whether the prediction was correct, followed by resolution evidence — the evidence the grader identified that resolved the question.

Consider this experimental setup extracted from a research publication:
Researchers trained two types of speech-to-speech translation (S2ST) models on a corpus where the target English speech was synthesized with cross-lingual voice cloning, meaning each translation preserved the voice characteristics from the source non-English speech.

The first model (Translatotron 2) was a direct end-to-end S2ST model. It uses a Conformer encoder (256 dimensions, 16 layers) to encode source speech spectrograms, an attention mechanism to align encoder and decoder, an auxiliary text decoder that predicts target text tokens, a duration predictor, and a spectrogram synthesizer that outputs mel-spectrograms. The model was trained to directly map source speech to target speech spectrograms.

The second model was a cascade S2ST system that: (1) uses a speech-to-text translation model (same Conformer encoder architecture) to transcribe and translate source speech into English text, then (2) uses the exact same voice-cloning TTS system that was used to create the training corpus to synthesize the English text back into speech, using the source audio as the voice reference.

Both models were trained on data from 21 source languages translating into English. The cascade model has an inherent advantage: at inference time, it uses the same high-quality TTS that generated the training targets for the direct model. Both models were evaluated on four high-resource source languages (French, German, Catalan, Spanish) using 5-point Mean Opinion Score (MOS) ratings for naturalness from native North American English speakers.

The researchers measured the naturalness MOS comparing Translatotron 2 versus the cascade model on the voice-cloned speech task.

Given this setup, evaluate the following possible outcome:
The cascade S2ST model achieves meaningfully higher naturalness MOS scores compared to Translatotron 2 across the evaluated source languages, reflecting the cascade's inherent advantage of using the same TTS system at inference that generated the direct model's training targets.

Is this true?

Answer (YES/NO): NO